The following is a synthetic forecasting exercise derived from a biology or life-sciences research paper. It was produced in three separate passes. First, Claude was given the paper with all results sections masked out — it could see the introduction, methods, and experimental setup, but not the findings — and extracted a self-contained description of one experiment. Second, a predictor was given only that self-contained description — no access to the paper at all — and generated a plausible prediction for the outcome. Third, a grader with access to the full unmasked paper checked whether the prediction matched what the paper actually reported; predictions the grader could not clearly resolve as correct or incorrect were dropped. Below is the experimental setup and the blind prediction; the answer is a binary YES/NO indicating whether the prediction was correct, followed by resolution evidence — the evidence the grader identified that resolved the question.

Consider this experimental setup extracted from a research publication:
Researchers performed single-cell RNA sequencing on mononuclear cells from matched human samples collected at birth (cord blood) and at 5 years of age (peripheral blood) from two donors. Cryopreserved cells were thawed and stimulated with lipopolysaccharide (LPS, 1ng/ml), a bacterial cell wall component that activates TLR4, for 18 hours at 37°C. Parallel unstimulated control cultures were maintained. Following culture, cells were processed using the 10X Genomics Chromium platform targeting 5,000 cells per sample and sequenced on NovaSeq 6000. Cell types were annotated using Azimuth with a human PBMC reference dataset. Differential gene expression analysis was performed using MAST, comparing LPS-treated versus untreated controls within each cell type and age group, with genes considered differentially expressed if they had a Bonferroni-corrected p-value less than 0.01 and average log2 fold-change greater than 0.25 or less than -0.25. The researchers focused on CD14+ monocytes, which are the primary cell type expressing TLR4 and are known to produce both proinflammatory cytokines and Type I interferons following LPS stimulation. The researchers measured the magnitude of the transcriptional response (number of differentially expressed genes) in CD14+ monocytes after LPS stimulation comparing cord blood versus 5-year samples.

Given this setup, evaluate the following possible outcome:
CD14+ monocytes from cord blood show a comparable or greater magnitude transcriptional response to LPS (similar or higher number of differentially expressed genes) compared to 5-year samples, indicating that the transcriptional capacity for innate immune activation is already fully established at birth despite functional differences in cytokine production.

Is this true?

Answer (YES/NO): NO